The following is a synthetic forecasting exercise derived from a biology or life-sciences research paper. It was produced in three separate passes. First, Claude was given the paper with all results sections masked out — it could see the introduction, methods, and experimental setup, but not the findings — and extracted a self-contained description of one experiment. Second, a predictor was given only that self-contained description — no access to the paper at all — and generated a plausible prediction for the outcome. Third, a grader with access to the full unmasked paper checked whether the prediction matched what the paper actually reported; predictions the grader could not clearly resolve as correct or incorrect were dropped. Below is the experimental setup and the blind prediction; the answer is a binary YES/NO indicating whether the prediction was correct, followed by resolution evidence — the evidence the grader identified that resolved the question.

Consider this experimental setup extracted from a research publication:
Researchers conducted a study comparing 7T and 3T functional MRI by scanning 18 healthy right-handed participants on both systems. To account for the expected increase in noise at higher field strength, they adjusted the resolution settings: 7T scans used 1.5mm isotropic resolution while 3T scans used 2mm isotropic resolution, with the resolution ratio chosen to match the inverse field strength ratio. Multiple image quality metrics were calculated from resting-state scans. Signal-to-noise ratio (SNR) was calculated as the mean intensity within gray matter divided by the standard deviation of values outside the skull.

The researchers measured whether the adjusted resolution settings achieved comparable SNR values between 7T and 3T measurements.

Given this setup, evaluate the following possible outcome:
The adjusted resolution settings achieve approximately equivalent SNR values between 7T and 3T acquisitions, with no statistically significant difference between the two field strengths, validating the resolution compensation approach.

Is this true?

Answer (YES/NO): NO